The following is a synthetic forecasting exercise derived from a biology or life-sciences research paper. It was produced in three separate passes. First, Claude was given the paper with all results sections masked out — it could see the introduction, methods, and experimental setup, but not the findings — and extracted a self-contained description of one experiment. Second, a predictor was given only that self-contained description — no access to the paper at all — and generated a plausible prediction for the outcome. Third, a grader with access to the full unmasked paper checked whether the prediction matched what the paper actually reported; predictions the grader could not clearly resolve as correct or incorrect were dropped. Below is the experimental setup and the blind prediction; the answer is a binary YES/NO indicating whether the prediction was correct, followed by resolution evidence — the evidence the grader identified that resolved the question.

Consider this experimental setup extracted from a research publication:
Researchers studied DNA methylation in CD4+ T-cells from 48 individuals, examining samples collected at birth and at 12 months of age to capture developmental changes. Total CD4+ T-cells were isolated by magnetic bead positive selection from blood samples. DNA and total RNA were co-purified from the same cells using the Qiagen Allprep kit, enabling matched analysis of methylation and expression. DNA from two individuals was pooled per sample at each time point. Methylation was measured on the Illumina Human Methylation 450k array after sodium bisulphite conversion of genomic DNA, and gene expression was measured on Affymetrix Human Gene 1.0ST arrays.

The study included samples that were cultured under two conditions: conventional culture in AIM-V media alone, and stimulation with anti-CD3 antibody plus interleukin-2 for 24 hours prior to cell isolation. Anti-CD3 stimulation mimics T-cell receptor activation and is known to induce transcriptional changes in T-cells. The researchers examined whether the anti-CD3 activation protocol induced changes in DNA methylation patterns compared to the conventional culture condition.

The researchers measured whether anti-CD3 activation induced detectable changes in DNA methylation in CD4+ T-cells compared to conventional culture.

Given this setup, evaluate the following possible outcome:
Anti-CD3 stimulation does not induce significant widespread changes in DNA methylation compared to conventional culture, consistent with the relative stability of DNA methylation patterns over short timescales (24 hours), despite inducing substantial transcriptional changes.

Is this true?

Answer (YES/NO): YES